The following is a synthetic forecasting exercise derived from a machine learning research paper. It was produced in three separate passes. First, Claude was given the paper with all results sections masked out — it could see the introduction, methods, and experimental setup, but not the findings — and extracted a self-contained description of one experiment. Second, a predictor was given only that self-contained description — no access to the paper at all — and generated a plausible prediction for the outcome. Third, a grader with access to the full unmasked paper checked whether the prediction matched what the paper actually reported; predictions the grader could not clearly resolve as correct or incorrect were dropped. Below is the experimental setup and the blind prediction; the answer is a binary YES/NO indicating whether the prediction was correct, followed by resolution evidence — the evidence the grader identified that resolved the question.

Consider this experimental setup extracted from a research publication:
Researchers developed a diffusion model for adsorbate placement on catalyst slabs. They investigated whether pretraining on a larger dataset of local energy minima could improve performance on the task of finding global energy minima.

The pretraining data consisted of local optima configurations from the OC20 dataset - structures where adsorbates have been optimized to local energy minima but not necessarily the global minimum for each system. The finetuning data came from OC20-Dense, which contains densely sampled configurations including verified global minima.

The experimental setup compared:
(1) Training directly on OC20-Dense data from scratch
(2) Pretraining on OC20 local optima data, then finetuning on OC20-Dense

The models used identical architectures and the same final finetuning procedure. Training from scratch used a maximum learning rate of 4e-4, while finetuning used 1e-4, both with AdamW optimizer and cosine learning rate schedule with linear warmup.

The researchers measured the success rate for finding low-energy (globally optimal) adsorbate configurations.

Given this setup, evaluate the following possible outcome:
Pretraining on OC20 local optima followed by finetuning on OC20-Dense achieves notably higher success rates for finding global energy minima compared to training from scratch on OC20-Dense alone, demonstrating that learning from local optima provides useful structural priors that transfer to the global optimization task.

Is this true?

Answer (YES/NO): NO